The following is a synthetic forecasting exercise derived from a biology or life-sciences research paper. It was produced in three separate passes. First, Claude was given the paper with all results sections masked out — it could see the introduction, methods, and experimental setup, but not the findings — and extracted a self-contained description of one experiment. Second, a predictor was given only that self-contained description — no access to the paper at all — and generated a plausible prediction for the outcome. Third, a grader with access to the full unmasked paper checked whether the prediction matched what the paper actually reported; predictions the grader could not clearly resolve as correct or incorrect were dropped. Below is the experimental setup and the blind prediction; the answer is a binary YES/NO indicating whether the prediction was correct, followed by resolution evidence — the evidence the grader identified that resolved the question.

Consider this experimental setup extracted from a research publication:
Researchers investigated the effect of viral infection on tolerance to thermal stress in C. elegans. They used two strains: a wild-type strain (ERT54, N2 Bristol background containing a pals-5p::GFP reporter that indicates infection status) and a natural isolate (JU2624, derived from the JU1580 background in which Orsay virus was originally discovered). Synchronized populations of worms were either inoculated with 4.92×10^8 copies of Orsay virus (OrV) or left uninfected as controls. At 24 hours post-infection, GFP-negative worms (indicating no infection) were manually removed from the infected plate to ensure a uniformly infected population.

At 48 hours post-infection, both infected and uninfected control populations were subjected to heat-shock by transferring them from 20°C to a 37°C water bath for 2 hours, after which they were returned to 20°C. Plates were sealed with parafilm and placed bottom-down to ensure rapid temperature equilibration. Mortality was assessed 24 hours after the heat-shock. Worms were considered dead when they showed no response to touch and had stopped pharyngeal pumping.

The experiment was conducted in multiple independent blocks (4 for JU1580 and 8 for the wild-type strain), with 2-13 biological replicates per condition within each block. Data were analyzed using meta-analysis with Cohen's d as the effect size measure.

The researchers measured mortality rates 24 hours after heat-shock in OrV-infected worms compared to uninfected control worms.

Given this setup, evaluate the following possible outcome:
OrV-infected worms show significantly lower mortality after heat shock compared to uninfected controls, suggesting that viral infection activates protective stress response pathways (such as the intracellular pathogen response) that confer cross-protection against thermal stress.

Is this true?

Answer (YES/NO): YES